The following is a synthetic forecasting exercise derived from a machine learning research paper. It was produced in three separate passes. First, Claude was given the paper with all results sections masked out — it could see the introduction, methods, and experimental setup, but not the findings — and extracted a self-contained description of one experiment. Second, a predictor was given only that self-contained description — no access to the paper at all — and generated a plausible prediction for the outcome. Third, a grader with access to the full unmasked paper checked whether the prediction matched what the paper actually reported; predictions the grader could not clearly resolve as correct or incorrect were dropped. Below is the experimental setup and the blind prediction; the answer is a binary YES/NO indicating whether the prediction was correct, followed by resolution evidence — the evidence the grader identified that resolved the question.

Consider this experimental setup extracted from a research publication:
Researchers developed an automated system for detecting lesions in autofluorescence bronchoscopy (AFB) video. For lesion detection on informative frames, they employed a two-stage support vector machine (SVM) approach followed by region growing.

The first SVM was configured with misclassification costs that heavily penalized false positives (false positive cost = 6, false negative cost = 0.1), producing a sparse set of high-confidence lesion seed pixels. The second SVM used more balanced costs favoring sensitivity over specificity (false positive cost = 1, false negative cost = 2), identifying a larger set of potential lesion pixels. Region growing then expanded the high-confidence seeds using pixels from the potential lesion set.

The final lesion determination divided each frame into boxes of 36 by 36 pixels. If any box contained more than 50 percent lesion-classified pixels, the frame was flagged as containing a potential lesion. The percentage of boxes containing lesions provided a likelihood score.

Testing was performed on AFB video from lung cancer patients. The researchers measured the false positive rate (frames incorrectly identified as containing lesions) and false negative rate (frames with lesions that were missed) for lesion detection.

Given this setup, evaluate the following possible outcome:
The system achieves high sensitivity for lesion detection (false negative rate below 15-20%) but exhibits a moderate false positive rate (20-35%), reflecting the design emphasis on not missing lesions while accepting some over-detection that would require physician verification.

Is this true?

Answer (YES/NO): NO